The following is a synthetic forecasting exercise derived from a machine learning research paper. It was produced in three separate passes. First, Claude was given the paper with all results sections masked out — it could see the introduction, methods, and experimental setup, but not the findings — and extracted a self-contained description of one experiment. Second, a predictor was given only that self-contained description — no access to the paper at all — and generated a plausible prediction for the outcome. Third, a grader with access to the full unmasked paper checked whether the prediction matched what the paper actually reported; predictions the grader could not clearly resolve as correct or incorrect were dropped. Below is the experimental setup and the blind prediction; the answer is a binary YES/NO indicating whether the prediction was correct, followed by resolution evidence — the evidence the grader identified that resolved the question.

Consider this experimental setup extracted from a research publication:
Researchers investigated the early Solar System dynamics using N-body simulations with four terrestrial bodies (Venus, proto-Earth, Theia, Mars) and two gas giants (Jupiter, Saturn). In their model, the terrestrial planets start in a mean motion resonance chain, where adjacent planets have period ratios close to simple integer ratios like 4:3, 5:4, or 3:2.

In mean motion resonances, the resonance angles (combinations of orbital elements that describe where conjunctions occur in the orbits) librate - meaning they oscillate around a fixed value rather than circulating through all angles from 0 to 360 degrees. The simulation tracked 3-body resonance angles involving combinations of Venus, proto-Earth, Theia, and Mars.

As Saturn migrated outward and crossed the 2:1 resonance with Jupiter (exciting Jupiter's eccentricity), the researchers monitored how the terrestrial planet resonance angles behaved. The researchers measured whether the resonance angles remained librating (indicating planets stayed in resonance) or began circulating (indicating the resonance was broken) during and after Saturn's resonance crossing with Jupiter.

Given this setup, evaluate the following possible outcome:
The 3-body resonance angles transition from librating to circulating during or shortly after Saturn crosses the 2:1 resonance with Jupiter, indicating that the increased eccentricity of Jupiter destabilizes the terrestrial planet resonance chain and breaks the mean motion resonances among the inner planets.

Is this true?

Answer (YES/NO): YES